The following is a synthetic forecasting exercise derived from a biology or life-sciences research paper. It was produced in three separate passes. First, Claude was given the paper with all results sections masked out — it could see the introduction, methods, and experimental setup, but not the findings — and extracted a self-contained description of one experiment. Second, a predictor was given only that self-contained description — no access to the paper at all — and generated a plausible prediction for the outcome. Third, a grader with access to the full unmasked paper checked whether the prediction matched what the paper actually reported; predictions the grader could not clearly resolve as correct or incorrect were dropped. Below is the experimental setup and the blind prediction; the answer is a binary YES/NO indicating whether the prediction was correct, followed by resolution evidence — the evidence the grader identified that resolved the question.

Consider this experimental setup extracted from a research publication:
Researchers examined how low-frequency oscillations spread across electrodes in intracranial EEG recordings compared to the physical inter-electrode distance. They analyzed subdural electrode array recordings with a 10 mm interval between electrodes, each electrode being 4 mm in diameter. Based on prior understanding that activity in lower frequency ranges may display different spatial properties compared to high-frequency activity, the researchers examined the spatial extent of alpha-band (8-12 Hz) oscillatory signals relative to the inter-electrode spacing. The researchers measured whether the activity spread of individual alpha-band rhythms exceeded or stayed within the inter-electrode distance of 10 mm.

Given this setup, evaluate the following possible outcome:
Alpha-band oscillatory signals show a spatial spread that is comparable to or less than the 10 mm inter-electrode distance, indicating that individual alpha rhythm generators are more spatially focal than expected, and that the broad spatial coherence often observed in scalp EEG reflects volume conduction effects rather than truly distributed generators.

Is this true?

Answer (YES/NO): NO